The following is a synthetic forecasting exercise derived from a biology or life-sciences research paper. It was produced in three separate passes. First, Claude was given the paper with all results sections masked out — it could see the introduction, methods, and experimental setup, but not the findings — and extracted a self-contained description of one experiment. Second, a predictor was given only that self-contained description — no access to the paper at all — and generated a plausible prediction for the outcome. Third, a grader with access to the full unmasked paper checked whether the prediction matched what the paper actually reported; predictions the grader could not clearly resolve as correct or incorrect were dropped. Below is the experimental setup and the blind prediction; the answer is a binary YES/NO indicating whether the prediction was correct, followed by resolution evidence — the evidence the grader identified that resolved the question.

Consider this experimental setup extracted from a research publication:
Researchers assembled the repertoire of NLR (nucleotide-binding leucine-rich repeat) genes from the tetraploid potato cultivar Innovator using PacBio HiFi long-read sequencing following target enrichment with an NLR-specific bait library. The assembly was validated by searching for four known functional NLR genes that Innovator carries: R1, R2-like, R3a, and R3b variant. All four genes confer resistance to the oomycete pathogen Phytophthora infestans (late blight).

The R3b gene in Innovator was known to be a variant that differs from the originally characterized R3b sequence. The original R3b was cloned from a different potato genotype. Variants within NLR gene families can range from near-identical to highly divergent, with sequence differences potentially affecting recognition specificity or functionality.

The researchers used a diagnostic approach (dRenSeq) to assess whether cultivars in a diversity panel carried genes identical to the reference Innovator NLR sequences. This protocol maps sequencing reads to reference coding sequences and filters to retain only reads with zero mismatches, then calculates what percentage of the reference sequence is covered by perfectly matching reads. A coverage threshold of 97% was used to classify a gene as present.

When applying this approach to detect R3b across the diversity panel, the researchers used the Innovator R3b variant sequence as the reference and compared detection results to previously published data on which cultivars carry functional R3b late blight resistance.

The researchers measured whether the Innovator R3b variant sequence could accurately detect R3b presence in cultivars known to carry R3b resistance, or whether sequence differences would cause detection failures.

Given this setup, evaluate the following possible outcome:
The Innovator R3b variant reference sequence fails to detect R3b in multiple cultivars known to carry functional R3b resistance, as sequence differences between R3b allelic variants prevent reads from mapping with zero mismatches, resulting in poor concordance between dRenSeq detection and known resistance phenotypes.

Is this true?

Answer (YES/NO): NO